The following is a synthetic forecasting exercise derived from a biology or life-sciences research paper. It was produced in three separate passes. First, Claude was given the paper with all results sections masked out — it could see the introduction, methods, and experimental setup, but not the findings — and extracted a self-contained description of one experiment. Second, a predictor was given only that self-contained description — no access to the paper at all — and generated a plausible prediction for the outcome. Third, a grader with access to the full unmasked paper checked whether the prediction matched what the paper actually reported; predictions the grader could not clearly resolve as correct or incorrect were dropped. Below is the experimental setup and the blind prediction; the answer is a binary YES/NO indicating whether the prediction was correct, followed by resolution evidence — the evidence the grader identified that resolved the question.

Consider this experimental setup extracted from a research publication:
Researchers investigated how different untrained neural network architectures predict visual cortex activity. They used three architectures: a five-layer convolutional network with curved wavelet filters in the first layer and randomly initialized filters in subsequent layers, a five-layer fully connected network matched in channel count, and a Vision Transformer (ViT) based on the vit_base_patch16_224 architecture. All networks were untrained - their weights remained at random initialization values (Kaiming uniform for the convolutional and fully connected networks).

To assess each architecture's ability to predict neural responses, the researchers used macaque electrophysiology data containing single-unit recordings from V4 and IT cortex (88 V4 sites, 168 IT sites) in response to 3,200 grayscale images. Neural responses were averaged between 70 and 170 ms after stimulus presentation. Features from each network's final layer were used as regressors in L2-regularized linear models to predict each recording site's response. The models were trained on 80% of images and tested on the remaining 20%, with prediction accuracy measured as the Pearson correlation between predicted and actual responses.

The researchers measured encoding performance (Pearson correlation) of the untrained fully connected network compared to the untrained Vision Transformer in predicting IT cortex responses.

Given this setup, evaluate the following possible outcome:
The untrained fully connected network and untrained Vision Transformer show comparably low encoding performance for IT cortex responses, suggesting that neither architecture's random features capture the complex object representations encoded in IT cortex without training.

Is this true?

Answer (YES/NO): YES